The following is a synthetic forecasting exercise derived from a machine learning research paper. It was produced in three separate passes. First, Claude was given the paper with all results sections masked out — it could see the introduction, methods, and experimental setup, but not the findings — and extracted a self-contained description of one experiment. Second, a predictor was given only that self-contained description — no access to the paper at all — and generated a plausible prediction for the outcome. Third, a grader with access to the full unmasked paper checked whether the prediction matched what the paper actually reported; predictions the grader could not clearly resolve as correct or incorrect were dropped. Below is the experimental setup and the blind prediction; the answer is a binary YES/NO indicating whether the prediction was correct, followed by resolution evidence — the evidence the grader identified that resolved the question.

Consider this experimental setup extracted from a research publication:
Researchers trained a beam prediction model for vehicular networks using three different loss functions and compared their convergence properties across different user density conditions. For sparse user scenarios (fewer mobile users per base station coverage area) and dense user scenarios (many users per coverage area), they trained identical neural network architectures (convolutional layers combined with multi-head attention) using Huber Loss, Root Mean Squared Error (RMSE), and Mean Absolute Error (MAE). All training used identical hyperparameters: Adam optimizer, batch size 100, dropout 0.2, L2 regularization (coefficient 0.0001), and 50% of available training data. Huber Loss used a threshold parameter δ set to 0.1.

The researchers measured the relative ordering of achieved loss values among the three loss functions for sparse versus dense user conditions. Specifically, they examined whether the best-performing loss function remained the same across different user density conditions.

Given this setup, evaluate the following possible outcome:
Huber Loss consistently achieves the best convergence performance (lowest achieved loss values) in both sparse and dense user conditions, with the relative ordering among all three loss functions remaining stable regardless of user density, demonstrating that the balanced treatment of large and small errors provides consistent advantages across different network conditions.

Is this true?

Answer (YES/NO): YES